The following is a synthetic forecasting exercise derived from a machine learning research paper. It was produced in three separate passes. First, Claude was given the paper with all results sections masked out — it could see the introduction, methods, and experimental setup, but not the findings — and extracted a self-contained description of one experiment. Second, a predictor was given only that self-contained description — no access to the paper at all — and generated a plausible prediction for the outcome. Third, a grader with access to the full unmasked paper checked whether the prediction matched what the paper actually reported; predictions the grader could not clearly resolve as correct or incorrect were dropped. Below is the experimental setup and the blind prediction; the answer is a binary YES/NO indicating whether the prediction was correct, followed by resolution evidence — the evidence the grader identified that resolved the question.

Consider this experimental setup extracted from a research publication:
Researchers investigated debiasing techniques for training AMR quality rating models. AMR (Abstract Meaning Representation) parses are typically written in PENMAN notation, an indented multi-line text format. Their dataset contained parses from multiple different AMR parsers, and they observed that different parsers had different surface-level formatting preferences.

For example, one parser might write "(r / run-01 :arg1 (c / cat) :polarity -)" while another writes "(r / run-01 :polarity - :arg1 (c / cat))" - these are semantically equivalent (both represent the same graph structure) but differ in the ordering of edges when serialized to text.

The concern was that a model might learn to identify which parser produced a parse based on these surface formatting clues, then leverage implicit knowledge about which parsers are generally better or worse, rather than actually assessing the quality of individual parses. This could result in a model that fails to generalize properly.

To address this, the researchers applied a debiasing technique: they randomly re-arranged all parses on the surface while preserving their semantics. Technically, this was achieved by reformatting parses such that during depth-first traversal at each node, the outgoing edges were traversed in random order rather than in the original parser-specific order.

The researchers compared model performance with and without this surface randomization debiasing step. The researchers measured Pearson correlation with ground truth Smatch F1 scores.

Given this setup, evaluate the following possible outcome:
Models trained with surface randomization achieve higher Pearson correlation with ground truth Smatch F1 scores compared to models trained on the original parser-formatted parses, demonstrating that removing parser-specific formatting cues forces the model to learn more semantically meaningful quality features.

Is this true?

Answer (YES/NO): NO